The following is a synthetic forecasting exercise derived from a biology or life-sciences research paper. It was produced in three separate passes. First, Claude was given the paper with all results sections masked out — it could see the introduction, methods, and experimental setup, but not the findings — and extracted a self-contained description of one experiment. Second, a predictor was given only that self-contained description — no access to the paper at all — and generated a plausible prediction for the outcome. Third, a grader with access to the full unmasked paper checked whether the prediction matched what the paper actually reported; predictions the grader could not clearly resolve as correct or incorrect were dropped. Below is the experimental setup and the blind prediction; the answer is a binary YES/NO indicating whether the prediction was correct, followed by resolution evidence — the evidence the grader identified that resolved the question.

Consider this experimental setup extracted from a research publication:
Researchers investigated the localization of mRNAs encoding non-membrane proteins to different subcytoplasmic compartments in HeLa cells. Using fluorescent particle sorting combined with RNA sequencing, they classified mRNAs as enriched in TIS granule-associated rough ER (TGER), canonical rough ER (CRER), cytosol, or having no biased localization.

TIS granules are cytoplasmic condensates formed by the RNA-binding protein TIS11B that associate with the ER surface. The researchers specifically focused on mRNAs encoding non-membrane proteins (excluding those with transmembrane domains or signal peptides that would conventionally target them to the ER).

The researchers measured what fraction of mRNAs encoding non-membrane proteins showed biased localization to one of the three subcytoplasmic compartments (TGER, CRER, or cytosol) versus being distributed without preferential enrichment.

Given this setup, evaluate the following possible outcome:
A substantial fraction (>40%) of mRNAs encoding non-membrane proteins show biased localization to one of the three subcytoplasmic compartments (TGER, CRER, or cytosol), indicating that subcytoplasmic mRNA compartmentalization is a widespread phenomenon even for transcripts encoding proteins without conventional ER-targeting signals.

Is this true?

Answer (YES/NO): YES